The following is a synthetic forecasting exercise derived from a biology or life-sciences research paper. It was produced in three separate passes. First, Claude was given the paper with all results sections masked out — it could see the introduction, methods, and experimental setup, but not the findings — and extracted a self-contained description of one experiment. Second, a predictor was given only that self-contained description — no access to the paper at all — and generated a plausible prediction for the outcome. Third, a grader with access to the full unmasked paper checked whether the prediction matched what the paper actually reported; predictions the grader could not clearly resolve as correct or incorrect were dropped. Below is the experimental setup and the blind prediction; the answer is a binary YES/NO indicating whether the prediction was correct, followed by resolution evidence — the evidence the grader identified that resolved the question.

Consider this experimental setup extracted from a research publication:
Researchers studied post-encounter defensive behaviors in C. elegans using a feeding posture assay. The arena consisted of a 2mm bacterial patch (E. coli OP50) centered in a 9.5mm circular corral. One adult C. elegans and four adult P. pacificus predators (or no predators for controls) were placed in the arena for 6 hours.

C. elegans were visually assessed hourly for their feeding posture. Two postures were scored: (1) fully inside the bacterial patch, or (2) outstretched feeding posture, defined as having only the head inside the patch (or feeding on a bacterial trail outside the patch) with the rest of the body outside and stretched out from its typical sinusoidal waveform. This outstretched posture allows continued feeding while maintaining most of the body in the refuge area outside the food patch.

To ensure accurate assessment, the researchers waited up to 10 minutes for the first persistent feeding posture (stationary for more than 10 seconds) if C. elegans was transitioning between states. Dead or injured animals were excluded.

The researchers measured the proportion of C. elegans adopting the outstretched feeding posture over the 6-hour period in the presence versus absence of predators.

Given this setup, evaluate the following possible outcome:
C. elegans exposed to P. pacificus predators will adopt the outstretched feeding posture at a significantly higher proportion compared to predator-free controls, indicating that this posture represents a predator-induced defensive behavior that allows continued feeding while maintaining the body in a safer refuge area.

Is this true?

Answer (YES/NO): YES